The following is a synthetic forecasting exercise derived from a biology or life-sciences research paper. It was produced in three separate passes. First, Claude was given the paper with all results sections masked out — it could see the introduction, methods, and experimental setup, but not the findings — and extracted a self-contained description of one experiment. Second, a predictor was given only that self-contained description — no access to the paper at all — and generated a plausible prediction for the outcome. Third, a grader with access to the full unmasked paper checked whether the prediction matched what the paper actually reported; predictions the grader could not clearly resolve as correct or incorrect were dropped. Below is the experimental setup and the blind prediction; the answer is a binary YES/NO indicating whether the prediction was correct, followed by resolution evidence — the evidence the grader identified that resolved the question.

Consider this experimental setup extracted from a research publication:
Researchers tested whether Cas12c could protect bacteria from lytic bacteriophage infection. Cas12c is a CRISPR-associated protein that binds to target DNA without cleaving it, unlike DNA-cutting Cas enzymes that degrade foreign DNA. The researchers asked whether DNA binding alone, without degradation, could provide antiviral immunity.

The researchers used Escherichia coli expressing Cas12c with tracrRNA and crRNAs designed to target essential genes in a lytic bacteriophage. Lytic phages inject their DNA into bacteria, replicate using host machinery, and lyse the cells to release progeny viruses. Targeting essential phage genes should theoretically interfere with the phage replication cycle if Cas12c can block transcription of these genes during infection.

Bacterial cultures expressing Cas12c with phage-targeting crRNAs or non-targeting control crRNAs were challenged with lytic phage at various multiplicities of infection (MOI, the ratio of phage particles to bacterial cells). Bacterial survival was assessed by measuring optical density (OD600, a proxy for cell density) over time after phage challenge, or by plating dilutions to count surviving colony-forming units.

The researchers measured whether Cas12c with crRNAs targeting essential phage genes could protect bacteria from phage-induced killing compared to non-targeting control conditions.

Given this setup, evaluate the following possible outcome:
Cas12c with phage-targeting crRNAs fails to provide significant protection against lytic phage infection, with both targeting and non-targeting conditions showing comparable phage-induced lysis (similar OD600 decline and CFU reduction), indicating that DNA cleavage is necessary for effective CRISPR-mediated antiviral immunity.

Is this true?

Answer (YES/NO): NO